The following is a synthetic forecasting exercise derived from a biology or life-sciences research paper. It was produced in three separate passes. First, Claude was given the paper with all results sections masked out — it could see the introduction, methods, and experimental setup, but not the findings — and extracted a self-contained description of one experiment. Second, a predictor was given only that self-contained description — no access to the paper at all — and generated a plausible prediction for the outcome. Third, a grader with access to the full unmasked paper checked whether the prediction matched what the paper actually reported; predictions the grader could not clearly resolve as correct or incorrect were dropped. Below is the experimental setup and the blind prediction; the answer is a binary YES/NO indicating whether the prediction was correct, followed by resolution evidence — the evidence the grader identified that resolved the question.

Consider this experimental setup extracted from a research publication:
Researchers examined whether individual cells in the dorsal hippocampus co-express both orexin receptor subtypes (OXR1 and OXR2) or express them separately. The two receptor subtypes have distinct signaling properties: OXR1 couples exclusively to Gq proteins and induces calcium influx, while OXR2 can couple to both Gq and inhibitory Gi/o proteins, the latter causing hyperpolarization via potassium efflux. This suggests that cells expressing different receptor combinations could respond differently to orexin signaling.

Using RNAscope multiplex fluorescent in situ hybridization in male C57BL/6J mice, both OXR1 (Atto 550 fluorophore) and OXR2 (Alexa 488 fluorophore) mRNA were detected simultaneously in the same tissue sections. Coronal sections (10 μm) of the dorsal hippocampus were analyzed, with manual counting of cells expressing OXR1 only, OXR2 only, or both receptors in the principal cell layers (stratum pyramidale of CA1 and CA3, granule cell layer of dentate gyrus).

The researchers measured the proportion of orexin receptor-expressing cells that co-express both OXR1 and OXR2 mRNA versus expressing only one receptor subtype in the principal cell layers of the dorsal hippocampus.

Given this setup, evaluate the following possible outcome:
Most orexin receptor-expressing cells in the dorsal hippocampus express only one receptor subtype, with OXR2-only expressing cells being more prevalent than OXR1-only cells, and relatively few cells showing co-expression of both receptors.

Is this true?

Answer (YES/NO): YES